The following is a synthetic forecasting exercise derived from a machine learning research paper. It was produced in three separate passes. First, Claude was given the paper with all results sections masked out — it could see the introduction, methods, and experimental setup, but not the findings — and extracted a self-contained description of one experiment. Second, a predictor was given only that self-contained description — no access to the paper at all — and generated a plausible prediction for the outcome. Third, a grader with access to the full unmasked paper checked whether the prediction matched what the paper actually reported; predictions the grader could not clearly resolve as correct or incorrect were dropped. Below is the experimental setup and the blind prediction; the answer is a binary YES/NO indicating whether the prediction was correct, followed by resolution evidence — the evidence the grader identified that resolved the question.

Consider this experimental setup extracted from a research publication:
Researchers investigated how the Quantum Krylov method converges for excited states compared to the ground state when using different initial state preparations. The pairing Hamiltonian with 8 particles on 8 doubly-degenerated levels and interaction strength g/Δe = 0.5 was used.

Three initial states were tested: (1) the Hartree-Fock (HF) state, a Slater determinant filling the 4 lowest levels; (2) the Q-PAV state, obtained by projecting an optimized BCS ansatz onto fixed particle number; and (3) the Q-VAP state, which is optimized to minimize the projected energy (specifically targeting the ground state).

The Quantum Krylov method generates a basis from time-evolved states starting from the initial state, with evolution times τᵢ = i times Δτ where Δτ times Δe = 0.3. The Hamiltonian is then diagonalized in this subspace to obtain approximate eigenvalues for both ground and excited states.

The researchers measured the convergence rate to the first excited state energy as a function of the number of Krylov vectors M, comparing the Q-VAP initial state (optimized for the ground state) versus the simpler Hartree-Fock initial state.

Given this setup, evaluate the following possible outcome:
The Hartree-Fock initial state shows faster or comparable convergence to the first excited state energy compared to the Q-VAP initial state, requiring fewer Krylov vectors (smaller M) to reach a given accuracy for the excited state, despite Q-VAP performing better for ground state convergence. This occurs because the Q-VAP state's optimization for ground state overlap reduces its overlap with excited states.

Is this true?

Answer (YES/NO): YES